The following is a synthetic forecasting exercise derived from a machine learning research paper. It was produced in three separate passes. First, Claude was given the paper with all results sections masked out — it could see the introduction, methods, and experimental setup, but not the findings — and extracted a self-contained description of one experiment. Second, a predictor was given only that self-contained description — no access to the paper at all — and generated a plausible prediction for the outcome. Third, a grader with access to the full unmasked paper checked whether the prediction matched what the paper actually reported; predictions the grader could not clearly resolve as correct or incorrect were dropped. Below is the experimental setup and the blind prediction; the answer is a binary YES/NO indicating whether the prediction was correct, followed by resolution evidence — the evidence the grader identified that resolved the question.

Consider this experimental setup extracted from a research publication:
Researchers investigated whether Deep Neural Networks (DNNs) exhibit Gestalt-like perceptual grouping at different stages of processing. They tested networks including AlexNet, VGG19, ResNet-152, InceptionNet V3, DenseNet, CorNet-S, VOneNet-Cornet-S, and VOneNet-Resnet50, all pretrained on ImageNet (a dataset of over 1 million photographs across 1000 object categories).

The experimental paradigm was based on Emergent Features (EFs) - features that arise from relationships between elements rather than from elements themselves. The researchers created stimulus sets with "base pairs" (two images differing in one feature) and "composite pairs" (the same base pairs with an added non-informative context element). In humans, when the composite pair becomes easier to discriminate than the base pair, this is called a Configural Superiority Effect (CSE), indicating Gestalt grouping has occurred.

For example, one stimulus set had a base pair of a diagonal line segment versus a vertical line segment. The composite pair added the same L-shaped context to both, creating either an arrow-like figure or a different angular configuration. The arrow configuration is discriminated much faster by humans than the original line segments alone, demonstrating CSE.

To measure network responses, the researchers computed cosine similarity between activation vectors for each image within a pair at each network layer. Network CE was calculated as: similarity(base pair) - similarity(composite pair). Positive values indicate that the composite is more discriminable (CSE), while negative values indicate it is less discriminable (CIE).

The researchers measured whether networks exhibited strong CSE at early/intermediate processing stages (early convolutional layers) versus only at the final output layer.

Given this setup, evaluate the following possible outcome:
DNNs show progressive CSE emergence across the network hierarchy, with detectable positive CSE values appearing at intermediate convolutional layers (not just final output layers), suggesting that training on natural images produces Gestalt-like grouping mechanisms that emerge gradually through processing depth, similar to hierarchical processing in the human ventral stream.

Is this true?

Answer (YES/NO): NO